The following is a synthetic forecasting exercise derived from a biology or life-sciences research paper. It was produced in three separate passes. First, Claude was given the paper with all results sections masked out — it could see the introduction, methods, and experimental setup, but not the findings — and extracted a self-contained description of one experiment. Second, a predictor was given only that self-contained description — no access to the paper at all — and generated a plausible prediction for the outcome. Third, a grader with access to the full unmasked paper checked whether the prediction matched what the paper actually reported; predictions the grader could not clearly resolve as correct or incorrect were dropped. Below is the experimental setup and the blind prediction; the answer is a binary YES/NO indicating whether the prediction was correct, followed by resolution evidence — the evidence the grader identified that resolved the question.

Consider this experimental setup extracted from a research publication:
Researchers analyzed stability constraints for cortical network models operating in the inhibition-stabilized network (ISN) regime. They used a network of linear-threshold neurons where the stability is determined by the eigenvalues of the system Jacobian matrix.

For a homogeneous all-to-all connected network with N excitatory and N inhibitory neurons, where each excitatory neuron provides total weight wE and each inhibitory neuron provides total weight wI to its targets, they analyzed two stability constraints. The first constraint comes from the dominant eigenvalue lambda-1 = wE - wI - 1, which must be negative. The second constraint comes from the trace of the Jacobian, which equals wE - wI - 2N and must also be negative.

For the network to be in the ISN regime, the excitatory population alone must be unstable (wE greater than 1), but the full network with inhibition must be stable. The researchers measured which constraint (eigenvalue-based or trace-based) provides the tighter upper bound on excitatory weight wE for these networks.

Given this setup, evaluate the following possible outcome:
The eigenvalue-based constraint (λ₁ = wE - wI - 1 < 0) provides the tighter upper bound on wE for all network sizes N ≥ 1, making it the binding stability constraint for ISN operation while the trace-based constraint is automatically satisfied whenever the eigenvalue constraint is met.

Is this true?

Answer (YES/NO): YES